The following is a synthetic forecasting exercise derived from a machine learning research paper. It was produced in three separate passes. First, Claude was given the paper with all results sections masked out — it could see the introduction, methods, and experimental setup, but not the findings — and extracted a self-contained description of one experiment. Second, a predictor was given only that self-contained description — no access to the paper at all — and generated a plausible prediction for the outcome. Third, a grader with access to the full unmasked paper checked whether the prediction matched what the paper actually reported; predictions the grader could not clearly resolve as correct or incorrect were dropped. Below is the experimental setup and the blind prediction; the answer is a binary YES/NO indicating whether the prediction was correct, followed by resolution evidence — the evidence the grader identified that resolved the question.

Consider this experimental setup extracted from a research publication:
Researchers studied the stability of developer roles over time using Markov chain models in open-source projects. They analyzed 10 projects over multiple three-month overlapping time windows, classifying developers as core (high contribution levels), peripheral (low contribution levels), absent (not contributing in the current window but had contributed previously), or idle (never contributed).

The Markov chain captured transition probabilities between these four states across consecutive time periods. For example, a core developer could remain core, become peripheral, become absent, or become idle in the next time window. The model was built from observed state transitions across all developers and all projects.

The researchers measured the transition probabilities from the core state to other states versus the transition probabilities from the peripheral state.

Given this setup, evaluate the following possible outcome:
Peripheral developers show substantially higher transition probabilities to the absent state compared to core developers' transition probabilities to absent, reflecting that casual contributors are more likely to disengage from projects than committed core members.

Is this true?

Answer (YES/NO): YES